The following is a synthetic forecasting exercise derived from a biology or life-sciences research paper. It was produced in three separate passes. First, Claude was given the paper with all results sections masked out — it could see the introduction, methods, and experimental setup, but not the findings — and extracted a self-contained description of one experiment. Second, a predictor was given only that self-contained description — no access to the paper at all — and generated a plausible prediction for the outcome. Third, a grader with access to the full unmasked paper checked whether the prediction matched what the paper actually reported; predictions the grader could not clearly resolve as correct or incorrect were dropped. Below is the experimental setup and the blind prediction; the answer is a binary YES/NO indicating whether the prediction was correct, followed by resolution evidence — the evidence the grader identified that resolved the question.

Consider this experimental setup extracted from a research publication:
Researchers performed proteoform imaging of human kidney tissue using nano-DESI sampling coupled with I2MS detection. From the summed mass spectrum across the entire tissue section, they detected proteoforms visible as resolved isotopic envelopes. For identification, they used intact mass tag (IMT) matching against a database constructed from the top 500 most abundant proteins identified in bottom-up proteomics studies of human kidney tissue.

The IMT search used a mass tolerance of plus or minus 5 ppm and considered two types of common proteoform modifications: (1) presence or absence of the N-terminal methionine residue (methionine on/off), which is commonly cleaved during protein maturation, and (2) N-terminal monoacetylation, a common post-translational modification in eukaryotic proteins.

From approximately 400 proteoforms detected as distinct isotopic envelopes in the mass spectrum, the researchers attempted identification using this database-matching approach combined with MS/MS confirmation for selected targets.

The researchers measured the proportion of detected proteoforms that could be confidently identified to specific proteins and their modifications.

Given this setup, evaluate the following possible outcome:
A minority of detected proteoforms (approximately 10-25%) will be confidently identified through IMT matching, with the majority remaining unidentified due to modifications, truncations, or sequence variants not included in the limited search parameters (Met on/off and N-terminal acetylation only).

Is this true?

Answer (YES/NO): NO